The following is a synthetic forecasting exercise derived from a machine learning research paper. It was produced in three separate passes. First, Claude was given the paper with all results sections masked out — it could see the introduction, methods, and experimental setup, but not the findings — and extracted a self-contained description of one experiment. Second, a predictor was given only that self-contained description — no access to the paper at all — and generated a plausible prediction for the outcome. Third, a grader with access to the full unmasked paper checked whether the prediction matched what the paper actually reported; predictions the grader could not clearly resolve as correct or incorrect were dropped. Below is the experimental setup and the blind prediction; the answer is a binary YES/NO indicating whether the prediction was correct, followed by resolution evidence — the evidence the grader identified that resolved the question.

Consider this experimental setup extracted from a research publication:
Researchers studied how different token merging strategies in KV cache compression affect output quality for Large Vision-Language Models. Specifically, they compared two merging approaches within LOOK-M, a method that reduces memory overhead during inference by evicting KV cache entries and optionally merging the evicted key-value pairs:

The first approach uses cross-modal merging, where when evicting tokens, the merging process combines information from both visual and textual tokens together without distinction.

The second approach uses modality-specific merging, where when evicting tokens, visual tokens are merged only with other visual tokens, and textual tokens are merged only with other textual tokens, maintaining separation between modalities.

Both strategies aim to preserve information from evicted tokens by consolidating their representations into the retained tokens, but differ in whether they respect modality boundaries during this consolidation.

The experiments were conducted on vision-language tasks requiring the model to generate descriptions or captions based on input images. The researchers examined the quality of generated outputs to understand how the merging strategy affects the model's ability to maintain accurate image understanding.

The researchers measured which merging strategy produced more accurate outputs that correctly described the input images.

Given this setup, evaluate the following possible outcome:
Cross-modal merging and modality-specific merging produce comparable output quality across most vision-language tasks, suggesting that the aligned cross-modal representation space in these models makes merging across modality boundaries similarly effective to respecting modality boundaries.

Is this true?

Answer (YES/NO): NO